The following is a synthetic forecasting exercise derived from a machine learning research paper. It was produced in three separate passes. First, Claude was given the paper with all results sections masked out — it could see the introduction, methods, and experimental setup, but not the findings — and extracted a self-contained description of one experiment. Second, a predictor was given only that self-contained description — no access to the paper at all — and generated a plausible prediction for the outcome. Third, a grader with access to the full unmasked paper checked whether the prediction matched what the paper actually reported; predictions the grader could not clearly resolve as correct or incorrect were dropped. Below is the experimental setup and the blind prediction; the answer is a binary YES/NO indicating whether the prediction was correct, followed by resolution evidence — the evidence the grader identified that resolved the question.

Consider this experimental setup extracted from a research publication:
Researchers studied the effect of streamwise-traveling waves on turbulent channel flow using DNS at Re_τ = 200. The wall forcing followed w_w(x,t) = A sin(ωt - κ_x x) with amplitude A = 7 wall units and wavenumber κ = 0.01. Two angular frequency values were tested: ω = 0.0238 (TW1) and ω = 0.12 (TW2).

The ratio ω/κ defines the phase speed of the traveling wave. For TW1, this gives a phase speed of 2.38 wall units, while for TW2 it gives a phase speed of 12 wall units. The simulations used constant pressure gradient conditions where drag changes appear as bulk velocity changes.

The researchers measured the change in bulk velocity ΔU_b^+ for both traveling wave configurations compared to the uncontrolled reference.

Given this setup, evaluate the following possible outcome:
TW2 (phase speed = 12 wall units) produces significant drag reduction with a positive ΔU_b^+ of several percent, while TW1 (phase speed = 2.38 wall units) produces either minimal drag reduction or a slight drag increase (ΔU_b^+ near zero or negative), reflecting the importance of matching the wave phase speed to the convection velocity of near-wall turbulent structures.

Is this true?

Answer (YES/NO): NO